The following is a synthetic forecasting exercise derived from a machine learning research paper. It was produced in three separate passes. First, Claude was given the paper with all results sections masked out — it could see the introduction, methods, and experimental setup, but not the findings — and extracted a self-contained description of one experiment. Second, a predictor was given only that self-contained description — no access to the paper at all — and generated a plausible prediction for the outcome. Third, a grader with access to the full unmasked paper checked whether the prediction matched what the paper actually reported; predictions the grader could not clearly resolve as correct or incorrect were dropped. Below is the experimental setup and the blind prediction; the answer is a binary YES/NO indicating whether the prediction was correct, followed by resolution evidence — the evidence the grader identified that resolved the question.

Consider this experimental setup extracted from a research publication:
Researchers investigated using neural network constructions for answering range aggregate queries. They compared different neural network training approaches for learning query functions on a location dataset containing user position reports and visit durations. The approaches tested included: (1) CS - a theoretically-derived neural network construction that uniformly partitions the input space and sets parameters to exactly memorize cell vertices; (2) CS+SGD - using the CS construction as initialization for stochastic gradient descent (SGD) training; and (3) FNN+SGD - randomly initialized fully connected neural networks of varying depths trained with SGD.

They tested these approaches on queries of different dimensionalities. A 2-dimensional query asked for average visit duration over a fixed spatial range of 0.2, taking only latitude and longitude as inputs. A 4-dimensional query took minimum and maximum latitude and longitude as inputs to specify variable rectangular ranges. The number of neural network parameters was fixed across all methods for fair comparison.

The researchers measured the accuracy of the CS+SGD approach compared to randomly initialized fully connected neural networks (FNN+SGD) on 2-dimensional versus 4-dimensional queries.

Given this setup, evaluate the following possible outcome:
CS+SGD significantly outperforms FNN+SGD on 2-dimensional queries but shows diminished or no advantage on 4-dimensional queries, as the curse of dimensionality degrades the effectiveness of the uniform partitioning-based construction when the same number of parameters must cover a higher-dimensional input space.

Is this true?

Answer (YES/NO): YES